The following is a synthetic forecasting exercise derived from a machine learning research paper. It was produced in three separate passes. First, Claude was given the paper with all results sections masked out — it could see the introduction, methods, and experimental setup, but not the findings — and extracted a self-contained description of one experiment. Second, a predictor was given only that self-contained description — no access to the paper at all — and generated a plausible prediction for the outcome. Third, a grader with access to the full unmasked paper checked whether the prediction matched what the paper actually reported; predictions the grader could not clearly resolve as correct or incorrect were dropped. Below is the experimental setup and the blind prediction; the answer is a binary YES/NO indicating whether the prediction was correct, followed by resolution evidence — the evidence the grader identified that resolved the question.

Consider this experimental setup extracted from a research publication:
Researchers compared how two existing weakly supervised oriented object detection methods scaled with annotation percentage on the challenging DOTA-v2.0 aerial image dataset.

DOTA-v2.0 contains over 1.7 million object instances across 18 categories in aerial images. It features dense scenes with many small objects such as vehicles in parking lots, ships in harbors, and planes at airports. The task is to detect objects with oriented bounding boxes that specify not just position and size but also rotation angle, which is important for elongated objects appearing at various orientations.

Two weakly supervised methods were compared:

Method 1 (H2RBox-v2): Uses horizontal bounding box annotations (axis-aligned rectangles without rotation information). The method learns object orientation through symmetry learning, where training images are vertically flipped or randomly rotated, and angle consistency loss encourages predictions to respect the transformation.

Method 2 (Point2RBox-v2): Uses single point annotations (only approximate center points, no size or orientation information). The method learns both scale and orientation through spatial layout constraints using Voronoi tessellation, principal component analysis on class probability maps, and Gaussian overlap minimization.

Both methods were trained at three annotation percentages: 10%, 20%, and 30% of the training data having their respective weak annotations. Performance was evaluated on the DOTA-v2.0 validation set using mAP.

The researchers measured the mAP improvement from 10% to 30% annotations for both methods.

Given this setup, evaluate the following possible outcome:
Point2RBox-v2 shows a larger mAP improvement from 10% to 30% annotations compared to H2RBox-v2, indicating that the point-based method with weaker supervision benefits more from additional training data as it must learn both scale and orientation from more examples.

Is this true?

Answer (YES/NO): NO